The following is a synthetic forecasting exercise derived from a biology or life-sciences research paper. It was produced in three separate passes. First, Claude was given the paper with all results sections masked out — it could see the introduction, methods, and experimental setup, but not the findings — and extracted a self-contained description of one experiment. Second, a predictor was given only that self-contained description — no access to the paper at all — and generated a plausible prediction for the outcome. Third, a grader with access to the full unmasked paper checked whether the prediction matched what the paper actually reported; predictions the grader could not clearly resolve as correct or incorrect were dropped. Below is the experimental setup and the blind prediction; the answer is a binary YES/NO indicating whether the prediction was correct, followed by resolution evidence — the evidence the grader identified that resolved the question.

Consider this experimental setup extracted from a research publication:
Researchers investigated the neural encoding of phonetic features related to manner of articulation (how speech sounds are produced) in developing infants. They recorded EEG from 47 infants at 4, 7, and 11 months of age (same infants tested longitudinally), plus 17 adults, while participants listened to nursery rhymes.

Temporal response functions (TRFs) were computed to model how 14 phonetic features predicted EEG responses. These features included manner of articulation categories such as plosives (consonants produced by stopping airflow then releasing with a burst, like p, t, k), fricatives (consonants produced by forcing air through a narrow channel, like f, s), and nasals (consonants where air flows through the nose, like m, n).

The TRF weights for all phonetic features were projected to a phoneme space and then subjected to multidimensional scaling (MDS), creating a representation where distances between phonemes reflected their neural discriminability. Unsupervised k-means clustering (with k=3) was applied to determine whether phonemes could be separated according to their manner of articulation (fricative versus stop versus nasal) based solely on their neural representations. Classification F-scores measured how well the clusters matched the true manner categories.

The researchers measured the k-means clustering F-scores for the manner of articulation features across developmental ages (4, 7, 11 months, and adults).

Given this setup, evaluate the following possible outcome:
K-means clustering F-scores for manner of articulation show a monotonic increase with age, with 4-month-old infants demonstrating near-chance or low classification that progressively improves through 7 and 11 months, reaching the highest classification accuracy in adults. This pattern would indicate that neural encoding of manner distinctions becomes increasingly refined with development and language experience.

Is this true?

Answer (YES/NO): NO